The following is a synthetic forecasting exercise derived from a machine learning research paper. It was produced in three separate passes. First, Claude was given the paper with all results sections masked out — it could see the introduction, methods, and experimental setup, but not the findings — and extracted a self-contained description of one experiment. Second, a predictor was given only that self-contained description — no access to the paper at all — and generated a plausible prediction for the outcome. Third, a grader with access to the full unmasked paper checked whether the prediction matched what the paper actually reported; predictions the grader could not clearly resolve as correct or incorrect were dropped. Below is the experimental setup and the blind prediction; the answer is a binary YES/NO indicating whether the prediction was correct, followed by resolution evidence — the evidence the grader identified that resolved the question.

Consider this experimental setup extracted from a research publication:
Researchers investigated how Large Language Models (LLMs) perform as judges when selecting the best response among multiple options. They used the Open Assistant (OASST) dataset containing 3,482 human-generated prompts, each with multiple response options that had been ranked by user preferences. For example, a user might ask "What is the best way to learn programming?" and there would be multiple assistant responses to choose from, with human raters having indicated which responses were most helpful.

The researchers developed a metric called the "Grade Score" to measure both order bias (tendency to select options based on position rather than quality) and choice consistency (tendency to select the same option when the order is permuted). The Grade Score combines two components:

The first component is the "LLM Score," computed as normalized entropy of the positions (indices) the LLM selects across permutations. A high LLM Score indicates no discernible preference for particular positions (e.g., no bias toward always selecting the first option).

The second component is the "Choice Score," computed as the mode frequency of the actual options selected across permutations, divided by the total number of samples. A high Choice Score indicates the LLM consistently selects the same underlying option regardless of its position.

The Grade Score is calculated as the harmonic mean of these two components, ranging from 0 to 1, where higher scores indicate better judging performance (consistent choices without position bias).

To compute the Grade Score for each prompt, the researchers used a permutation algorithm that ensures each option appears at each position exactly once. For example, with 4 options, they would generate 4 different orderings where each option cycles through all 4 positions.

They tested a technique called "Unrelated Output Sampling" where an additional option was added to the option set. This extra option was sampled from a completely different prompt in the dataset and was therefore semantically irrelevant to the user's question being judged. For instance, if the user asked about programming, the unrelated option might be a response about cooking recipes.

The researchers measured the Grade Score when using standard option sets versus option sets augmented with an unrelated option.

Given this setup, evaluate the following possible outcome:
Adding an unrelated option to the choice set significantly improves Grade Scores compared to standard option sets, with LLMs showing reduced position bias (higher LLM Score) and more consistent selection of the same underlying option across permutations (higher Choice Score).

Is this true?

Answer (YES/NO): NO